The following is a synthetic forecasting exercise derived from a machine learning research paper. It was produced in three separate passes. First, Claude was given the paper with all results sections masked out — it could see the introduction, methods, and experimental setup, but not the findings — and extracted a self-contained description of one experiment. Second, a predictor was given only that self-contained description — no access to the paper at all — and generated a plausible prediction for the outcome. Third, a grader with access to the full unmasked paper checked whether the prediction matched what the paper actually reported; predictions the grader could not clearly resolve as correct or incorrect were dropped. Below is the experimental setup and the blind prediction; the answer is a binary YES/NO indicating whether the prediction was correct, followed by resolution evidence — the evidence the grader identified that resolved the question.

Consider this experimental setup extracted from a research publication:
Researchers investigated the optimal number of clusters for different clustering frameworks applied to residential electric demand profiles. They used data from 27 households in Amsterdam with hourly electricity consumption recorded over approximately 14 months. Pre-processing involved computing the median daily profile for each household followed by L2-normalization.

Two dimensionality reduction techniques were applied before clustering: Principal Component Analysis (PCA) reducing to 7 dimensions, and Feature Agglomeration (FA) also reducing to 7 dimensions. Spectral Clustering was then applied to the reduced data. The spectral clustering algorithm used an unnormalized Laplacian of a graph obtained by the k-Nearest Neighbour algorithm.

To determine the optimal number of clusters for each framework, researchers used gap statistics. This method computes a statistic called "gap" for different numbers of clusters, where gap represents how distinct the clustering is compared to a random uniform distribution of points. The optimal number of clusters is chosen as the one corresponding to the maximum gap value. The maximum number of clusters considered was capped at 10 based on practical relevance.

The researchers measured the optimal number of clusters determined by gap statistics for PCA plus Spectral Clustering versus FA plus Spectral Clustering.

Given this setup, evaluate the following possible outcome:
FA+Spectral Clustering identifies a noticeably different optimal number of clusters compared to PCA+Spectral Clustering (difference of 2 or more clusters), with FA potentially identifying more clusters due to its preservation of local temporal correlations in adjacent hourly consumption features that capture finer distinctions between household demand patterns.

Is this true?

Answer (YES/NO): NO